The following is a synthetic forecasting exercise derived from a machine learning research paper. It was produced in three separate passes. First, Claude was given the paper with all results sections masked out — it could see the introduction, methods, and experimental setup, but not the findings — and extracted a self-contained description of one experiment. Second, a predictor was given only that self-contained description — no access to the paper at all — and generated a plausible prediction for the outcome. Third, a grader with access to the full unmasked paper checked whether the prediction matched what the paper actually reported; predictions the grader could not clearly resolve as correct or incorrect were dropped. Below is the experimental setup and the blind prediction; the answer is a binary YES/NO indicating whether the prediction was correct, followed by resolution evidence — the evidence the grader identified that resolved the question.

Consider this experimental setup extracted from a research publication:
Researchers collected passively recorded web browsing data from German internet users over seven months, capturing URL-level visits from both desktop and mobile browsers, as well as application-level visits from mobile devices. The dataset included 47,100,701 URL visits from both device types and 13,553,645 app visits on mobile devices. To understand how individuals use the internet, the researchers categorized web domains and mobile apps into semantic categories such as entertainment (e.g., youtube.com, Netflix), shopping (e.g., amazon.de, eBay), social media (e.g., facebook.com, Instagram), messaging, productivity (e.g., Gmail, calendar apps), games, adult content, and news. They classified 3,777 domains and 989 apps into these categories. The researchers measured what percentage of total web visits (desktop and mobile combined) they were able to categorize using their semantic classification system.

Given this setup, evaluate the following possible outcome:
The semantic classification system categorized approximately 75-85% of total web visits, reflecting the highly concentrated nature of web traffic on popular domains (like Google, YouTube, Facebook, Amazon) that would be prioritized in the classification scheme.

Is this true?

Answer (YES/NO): YES